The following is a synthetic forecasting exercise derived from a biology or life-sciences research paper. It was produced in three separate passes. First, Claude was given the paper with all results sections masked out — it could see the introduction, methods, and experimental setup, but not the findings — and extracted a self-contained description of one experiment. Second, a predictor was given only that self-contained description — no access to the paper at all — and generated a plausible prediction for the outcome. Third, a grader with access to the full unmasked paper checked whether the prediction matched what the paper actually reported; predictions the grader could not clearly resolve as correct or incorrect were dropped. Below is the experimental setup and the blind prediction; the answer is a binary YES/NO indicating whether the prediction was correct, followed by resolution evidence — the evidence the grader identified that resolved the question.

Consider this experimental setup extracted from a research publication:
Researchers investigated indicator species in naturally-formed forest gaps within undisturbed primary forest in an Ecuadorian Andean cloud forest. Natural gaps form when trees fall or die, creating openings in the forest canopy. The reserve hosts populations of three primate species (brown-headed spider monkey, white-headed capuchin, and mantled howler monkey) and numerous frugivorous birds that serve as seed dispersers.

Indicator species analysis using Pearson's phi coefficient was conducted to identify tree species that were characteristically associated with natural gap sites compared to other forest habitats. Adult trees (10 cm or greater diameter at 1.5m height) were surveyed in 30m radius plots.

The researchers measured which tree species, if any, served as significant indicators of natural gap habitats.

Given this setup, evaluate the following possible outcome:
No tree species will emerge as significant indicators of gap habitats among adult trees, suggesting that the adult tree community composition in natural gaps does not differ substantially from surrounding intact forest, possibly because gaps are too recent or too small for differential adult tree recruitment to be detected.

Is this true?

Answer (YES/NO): NO